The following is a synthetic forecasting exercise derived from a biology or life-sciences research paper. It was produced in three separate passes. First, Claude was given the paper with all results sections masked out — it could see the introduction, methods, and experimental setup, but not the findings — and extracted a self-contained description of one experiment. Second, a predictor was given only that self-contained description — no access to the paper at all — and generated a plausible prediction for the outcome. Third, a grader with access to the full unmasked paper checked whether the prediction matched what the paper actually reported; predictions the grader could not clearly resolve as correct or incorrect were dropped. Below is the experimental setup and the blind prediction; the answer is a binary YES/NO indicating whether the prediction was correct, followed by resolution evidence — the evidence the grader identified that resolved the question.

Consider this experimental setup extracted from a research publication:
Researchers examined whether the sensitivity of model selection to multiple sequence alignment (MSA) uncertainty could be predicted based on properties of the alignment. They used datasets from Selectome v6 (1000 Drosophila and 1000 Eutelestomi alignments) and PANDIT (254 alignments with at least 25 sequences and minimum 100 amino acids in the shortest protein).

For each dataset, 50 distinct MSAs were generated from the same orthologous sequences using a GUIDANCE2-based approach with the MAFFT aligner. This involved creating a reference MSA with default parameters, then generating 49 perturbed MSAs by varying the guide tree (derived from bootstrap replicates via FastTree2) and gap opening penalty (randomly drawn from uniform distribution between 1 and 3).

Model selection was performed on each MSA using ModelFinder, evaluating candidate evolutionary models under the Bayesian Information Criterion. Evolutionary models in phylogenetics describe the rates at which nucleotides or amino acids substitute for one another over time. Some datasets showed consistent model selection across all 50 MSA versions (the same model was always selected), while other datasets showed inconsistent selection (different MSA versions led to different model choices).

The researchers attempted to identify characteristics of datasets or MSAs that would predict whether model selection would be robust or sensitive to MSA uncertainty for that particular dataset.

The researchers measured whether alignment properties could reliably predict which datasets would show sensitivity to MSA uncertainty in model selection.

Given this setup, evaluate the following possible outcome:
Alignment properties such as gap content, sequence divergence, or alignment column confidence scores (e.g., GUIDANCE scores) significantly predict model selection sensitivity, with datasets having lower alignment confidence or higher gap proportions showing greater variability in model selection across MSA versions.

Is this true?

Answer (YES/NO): YES